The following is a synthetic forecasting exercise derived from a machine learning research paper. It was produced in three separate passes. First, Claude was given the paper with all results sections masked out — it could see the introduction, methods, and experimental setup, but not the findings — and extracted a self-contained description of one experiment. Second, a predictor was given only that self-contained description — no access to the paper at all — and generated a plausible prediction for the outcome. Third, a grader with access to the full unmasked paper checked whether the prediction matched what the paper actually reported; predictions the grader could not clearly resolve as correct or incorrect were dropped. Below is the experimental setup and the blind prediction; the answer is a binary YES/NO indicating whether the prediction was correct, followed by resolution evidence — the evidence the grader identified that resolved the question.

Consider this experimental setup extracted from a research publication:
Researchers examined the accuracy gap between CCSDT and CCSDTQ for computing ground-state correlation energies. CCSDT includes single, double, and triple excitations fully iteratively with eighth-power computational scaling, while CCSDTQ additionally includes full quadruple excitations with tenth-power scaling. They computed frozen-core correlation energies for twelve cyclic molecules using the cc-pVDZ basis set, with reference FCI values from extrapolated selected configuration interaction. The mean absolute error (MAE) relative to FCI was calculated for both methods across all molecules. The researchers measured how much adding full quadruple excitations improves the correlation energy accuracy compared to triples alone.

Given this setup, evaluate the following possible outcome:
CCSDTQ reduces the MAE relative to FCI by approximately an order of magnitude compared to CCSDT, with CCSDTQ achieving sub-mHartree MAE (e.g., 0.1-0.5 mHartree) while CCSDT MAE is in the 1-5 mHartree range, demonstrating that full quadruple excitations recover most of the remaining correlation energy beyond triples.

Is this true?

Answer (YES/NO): NO